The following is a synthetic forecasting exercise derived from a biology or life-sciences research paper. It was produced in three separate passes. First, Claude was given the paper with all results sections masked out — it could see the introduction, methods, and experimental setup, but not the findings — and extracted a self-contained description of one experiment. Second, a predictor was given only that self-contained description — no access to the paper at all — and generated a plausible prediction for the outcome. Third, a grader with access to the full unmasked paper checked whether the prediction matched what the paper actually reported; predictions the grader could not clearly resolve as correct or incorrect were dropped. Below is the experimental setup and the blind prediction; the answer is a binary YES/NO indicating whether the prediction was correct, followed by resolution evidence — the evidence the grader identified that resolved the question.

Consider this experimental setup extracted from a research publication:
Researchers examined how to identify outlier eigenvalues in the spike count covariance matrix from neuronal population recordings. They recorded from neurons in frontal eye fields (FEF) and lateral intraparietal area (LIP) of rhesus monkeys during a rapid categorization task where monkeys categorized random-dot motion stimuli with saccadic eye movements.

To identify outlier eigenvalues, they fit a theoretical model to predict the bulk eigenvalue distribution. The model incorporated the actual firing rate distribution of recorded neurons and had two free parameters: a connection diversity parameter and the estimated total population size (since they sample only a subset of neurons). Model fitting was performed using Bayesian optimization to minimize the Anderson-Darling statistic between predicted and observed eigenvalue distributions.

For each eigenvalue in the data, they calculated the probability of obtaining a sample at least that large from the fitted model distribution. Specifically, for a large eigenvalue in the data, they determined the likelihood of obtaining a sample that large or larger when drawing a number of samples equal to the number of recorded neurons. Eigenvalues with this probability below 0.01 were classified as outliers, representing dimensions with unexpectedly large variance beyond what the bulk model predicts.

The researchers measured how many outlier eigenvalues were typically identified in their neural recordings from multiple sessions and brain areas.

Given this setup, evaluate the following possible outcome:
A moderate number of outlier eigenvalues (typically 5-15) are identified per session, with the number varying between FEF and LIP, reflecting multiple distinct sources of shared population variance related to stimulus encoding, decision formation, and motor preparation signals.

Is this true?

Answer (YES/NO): NO